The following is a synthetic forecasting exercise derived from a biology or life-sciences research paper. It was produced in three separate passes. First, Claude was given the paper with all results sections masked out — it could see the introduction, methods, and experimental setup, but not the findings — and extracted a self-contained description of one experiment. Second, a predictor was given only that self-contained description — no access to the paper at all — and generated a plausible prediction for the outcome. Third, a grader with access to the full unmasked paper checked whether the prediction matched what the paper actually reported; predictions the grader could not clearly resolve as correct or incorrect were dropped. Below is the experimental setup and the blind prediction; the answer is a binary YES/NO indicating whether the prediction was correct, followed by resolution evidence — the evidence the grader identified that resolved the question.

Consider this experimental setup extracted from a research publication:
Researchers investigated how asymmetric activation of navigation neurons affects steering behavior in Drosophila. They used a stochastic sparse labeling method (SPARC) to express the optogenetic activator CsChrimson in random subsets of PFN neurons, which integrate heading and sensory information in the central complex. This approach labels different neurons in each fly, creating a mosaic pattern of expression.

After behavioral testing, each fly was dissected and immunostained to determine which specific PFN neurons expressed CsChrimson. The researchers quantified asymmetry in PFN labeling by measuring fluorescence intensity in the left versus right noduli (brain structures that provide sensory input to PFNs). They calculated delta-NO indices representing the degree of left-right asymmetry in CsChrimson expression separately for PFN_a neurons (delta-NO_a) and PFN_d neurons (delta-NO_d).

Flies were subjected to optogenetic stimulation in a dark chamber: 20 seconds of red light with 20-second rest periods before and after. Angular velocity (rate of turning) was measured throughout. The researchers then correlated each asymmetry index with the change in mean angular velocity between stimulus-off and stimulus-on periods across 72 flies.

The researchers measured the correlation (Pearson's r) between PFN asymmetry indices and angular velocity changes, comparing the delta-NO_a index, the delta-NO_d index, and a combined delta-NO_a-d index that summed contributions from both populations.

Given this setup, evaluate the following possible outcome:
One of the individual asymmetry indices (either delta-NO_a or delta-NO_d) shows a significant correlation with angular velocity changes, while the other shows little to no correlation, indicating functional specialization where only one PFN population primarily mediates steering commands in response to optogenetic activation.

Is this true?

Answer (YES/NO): NO